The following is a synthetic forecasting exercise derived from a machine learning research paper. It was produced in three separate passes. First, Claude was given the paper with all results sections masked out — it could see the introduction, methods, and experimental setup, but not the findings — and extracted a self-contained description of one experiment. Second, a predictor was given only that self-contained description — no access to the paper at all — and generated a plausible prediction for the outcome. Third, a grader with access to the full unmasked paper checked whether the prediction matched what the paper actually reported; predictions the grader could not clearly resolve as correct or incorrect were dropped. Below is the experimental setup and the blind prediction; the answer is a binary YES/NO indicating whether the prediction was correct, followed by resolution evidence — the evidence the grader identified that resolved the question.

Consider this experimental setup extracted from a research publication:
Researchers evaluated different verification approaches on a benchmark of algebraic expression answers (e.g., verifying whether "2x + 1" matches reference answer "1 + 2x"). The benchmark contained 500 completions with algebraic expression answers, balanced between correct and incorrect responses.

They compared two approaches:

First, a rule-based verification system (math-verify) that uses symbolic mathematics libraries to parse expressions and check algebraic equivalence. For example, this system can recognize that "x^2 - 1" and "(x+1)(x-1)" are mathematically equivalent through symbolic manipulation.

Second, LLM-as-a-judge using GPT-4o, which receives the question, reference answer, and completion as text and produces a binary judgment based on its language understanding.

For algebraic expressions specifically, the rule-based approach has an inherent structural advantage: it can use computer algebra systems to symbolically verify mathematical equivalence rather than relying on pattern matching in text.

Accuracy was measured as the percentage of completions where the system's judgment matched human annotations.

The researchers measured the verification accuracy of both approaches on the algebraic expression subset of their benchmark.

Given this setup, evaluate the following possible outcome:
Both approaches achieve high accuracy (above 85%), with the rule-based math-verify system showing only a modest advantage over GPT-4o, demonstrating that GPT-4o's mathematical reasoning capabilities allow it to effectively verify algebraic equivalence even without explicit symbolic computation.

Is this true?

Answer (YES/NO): NO